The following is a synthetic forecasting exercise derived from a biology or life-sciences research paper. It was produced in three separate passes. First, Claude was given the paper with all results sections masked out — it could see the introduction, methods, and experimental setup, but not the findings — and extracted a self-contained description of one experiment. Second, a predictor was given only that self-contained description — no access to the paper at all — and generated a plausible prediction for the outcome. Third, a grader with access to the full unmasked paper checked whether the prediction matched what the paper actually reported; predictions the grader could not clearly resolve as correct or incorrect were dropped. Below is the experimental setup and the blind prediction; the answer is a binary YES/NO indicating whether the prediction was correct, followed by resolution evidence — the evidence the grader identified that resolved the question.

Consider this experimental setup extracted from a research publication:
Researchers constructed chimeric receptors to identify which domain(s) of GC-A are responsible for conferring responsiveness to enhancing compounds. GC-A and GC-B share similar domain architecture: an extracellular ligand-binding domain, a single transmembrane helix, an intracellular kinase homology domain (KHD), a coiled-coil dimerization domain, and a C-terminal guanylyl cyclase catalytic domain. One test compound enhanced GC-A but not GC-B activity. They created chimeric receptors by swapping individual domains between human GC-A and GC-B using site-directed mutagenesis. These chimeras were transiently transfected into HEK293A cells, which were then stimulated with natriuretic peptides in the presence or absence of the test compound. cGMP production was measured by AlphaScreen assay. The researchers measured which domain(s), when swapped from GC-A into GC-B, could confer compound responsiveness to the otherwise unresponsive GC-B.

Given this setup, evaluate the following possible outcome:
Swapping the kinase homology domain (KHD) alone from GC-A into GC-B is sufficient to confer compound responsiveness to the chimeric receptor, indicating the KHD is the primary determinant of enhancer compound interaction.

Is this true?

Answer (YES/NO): NO